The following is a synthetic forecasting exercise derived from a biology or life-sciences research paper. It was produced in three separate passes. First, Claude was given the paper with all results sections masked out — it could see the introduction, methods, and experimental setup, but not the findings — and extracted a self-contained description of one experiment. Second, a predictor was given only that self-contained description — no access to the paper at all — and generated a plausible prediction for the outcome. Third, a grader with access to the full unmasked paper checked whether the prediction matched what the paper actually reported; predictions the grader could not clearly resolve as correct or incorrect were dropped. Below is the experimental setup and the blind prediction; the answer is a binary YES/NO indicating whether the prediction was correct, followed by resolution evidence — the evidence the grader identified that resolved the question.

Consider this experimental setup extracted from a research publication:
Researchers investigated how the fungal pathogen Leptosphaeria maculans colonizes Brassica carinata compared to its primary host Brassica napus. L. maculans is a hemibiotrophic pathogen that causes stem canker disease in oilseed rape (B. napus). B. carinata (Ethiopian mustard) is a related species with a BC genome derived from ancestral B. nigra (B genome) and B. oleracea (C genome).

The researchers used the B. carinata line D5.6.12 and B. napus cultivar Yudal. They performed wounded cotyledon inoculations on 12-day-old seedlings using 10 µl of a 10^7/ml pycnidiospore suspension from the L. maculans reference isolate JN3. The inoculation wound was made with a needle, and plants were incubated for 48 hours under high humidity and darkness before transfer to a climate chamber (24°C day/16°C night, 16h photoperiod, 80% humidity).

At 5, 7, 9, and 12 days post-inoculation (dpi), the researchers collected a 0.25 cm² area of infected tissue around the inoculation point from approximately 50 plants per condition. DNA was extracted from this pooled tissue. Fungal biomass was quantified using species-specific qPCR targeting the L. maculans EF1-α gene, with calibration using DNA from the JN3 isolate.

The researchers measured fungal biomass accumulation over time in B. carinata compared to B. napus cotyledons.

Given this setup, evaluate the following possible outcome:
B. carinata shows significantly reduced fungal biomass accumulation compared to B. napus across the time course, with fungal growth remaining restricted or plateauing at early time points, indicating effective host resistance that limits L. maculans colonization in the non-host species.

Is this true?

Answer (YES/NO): YES